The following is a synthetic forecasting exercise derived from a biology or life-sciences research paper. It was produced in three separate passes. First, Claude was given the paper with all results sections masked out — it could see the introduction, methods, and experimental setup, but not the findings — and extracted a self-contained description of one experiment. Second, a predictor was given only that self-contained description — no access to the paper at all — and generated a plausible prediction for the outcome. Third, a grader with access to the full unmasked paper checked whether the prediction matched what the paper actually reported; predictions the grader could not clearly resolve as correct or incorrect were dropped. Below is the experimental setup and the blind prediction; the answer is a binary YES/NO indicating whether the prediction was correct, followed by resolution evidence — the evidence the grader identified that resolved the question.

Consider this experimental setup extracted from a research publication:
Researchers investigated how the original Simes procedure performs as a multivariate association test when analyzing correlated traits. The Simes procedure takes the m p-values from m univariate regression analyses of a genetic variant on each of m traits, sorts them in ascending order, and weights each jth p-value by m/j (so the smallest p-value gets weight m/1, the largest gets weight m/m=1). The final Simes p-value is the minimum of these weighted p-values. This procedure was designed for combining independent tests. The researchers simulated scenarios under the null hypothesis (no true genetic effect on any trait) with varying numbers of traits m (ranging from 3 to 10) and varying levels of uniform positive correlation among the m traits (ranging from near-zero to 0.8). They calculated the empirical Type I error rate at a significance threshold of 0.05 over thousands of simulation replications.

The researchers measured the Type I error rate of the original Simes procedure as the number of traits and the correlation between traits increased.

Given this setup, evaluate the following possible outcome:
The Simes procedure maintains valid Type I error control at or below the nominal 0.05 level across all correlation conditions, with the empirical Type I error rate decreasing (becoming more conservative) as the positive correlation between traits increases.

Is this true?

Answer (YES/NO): YES